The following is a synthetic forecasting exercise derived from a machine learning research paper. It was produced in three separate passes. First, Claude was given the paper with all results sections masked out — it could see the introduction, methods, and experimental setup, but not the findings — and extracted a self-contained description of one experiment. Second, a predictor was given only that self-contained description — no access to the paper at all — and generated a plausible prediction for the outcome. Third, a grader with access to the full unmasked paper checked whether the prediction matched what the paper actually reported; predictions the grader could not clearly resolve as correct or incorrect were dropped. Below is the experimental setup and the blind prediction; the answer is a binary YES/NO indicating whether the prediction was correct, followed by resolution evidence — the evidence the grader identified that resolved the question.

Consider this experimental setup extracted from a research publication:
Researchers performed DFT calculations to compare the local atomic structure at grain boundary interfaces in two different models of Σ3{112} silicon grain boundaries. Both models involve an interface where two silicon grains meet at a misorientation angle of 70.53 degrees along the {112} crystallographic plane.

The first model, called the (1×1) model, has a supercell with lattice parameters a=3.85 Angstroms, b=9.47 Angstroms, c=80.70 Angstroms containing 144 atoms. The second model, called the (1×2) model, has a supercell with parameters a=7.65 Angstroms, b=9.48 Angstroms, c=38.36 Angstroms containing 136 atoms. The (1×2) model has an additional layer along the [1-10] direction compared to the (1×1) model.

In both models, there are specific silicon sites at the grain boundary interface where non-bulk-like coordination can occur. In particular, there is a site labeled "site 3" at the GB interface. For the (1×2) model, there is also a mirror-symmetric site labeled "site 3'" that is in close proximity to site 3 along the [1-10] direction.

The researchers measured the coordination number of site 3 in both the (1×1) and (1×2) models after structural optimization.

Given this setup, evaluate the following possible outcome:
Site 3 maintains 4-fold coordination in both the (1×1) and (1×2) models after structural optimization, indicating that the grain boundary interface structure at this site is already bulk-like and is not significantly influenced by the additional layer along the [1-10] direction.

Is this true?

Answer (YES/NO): NO